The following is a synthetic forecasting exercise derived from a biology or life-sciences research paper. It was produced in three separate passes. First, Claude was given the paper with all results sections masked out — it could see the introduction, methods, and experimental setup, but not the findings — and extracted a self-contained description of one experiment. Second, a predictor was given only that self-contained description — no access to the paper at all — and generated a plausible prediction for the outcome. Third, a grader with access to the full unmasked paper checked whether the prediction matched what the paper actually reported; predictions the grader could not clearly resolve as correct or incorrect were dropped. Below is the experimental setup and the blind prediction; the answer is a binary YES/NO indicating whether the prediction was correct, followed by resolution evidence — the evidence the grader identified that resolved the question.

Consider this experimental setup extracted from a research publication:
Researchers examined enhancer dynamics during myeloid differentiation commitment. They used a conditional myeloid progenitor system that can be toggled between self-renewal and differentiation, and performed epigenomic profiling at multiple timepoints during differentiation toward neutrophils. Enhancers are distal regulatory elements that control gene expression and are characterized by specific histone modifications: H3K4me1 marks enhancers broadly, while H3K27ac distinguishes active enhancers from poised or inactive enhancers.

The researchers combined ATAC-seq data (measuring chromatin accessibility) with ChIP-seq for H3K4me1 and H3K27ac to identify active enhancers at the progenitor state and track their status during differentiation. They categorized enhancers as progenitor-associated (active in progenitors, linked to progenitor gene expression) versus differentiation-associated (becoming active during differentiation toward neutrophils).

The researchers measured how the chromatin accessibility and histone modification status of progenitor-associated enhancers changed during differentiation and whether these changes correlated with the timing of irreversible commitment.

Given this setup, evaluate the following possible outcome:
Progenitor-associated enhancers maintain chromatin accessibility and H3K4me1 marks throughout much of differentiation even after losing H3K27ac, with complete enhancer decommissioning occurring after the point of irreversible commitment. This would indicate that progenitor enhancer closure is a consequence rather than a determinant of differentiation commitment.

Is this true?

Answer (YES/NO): NO